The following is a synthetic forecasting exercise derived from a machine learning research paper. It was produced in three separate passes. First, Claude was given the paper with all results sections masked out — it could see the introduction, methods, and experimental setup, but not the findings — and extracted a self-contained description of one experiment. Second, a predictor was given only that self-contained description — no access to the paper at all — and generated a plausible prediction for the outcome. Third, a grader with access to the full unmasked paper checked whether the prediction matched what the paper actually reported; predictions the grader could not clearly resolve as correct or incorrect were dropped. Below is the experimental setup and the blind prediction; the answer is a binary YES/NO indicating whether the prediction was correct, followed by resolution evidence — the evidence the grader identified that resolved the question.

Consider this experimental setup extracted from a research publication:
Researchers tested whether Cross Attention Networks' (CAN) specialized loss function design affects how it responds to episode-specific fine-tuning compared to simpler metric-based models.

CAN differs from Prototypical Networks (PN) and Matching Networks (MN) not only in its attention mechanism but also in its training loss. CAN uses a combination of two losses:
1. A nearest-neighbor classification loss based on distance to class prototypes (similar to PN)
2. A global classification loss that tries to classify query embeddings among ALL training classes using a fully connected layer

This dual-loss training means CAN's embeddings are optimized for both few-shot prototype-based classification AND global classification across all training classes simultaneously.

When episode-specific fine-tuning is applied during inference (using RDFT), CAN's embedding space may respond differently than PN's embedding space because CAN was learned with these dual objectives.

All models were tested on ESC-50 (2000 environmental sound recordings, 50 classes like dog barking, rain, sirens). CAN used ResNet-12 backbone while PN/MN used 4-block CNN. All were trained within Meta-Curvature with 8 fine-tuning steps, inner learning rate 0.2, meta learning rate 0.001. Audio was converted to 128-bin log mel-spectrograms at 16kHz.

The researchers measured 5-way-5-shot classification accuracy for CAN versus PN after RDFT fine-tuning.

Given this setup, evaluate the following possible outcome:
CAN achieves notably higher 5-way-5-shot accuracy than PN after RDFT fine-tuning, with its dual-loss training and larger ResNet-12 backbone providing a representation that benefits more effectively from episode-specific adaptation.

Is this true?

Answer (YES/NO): NO